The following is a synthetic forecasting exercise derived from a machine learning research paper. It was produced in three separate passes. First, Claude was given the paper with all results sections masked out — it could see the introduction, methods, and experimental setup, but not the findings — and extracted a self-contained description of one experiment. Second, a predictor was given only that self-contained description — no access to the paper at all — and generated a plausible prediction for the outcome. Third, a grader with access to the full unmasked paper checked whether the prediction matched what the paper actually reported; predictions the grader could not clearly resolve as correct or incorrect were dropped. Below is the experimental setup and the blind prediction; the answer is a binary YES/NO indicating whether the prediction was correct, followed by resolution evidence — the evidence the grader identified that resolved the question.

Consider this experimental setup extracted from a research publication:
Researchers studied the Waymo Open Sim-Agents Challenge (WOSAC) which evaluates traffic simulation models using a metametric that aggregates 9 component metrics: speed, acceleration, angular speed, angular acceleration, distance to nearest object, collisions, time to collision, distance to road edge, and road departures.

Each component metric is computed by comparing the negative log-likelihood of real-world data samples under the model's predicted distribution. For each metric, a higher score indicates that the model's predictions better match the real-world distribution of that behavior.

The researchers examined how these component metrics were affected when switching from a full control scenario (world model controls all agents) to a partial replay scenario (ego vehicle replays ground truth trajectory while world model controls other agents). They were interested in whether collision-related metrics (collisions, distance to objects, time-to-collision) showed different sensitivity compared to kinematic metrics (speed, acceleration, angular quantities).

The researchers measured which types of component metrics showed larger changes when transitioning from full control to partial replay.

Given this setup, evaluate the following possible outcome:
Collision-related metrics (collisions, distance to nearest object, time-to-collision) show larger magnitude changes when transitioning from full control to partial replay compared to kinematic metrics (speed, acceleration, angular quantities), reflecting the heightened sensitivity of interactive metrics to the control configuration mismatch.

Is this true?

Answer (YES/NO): YES